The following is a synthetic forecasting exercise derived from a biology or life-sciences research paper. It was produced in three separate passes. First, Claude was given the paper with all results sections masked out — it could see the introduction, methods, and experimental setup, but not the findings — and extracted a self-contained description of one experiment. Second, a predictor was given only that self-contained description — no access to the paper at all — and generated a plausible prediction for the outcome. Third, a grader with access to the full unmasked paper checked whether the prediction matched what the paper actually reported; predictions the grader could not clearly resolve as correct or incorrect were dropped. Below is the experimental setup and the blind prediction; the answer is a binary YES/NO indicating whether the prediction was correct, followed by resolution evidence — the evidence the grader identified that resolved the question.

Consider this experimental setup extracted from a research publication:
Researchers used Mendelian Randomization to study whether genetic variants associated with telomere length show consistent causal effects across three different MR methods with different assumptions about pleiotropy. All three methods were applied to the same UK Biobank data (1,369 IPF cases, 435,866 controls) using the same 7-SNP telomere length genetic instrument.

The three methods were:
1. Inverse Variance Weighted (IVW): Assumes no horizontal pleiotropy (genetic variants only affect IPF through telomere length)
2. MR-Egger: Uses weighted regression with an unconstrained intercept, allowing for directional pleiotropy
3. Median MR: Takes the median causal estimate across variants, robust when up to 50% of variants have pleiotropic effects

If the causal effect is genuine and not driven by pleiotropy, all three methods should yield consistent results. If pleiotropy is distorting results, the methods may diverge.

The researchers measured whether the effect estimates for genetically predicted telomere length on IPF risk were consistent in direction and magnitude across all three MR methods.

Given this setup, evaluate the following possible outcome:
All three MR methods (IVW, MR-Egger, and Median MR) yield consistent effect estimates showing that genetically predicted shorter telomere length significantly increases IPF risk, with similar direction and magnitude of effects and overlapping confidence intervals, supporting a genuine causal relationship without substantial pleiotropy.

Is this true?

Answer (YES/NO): YES